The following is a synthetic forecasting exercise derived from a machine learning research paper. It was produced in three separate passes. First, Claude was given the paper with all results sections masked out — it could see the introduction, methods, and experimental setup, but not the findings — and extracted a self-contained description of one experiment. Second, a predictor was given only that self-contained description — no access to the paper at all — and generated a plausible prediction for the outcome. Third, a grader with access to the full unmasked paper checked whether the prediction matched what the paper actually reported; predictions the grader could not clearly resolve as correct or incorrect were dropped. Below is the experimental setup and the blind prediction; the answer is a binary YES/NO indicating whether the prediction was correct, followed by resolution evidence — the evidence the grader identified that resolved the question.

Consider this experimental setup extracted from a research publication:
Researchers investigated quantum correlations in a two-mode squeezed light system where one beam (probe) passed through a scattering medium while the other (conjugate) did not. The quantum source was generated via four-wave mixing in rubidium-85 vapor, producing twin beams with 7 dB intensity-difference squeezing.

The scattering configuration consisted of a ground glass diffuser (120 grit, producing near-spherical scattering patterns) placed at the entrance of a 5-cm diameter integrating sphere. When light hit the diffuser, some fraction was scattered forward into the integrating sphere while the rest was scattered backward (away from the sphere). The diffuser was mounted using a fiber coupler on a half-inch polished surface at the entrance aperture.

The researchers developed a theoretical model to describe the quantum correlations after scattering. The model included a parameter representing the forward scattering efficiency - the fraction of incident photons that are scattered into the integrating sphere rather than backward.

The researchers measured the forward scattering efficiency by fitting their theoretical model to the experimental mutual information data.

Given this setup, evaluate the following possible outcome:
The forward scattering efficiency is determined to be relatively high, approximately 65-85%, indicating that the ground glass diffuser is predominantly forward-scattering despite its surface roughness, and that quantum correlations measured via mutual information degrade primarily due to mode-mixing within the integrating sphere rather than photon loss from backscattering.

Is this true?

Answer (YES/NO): NO